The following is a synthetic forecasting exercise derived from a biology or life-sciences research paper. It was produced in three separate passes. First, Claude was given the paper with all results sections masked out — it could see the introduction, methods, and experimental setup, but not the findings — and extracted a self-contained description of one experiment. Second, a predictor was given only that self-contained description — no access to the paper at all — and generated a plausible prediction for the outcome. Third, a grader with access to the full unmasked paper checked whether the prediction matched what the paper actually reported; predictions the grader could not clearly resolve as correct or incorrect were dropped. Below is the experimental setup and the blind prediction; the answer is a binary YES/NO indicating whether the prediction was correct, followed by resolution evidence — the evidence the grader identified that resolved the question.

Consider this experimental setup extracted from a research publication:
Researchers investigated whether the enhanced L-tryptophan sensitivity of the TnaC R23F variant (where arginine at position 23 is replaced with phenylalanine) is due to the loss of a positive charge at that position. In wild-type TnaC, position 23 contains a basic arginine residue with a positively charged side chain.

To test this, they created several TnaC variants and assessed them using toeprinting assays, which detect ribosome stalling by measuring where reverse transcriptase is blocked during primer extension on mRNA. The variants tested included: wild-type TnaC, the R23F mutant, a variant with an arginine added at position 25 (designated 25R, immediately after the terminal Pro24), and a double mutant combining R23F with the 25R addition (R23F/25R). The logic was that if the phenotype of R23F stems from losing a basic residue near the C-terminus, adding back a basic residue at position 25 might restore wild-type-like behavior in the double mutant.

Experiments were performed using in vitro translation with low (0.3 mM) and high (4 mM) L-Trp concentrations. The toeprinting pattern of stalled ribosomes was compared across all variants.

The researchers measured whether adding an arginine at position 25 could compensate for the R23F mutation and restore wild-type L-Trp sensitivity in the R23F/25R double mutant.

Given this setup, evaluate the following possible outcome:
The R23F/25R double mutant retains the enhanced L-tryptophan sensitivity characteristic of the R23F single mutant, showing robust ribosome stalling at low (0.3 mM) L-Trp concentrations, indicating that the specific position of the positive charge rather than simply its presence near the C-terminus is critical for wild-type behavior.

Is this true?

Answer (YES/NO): NO